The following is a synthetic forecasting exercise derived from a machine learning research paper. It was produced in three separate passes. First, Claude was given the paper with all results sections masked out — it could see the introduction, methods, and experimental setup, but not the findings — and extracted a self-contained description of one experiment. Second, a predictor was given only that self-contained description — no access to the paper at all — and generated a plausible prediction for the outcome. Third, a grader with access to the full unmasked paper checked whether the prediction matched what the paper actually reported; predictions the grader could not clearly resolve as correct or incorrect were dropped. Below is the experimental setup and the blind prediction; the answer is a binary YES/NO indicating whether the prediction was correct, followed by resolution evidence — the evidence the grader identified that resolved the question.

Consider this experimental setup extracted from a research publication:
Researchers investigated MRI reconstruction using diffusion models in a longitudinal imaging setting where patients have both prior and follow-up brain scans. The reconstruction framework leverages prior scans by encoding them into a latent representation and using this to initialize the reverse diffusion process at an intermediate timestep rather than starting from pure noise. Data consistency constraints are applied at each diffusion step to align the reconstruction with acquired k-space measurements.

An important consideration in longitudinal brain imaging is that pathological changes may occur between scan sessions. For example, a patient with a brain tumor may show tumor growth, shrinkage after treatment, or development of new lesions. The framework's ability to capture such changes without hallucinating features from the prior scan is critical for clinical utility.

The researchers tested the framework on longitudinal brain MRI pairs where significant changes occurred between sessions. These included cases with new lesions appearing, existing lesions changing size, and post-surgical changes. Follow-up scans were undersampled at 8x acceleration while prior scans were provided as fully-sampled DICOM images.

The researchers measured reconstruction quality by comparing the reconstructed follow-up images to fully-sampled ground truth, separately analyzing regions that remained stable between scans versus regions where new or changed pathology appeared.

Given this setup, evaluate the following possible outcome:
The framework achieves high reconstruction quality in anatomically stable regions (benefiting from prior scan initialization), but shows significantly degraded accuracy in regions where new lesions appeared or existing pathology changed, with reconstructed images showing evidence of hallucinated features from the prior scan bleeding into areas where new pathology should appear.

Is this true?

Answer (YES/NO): NO